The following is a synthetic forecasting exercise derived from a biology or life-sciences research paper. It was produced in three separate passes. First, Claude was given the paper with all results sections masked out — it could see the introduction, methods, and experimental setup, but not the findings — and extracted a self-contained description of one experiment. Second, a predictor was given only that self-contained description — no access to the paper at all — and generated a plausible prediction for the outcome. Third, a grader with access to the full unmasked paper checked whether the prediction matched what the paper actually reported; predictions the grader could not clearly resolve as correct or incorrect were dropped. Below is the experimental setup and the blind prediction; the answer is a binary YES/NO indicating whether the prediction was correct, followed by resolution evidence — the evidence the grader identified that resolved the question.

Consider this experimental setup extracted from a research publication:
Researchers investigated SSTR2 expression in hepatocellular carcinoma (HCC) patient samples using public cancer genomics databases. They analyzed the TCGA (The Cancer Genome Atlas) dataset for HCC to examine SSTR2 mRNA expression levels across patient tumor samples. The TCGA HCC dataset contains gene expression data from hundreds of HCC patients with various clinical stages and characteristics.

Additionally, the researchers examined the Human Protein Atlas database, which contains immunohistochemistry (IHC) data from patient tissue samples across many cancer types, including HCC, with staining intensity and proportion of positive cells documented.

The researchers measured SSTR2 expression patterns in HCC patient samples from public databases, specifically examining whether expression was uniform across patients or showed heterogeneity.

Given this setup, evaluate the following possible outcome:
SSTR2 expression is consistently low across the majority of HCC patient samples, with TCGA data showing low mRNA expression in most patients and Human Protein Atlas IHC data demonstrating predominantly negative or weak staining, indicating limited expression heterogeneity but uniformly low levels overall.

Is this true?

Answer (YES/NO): NO